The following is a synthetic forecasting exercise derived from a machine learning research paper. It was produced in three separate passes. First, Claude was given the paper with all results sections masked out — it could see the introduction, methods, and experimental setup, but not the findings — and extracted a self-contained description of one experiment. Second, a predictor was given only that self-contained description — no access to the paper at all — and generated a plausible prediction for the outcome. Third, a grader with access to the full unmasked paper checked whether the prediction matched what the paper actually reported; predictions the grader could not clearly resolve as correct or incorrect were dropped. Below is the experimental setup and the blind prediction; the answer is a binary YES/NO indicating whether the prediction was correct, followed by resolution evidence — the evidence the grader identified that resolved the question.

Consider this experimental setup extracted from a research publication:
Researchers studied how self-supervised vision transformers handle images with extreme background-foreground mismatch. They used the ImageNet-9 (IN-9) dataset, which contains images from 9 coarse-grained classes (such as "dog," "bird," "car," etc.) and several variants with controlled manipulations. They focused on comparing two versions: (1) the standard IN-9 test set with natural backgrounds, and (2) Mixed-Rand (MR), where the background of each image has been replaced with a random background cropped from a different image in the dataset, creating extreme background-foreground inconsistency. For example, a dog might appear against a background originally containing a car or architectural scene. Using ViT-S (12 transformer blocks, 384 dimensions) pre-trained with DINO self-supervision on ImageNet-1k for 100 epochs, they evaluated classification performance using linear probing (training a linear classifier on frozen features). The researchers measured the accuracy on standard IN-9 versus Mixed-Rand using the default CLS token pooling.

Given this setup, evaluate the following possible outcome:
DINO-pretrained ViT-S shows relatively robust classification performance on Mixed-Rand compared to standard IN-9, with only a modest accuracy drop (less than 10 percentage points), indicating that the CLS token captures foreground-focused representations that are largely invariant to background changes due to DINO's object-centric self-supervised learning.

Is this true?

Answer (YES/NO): NO